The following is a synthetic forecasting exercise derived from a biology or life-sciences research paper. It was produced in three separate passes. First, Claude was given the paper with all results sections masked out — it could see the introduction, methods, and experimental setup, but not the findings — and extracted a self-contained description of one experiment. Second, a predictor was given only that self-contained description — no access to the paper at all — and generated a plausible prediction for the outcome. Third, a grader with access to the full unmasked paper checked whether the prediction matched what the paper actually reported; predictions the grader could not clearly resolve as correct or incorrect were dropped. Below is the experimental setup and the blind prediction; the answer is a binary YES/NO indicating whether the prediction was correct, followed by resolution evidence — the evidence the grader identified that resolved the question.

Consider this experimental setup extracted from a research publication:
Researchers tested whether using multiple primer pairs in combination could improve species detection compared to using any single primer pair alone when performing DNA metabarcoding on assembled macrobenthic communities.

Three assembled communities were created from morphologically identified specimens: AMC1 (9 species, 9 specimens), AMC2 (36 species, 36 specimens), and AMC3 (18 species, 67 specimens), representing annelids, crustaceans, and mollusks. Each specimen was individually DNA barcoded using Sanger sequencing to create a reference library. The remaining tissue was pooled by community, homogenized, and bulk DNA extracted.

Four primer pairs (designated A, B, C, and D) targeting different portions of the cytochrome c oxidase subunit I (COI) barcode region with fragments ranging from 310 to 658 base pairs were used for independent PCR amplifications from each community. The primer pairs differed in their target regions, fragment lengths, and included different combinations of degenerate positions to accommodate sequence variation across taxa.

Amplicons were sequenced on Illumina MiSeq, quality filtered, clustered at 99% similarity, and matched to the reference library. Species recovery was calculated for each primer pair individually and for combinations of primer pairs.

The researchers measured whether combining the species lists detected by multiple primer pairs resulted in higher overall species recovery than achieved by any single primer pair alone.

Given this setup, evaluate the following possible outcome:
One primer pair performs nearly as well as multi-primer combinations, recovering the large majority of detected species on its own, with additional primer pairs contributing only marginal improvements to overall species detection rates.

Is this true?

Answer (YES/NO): NO